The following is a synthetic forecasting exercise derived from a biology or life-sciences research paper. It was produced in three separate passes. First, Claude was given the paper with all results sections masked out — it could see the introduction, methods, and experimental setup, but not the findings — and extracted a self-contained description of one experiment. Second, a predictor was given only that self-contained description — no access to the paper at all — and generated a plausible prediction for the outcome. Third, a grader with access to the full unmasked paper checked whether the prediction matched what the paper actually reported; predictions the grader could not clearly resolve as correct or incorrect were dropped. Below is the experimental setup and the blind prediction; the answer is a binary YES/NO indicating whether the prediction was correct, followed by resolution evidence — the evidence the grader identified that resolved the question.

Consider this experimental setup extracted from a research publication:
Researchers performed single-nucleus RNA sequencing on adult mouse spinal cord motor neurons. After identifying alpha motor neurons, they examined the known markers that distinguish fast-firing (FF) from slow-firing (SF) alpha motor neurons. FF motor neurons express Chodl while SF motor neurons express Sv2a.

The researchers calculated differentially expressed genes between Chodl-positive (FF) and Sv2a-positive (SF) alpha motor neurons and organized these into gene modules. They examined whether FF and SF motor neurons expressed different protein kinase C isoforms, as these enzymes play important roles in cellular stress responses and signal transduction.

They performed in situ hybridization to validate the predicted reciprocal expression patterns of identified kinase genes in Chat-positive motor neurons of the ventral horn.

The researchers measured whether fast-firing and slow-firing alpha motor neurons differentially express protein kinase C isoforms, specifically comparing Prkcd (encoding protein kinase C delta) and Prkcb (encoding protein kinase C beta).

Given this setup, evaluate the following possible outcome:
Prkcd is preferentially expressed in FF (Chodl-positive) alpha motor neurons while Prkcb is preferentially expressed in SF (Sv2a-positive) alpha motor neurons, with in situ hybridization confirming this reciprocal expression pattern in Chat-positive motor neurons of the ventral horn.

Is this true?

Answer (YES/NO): NO